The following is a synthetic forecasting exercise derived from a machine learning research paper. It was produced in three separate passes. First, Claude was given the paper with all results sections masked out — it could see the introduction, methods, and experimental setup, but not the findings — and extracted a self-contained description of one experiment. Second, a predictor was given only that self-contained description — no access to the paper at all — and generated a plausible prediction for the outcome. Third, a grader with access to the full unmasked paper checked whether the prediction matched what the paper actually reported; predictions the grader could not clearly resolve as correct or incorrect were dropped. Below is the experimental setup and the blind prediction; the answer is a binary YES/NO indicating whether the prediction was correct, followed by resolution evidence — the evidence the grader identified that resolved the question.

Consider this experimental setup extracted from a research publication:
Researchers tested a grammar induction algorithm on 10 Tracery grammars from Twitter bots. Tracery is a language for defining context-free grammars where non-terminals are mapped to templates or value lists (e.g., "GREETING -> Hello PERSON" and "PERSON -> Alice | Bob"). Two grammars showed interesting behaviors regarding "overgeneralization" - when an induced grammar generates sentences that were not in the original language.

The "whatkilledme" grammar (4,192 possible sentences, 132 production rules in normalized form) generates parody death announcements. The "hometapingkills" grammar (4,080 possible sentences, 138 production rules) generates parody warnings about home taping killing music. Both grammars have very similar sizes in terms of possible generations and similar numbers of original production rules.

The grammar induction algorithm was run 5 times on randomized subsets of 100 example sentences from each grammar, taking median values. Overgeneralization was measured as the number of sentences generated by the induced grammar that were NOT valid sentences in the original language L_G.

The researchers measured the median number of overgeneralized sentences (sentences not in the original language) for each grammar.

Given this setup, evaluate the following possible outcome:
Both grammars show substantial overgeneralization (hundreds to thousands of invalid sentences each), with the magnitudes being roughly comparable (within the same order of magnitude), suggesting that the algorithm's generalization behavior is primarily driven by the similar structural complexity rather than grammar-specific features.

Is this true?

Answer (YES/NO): NO